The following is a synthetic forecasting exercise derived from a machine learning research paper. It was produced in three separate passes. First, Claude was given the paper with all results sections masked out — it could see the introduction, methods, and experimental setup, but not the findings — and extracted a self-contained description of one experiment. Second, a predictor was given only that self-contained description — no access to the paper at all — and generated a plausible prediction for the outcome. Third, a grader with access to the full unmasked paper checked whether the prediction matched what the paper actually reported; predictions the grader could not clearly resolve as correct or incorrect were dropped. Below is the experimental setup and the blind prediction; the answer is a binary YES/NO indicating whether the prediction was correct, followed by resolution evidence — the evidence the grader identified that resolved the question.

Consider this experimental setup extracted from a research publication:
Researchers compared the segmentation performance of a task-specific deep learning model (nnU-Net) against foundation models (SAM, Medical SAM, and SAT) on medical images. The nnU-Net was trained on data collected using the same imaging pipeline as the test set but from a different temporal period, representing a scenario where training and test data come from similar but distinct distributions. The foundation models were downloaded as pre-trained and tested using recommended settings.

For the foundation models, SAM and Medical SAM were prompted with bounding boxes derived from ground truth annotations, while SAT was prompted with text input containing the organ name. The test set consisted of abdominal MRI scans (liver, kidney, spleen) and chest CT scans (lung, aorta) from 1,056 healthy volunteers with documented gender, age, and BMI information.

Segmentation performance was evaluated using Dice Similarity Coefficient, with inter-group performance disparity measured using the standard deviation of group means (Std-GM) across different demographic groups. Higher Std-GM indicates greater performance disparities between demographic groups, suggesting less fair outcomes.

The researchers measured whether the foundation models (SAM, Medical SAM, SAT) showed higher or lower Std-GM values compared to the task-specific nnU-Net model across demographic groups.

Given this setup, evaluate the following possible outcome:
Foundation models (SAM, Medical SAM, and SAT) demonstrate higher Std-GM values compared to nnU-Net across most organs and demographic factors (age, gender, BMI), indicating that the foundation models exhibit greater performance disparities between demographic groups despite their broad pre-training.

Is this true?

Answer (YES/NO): YES